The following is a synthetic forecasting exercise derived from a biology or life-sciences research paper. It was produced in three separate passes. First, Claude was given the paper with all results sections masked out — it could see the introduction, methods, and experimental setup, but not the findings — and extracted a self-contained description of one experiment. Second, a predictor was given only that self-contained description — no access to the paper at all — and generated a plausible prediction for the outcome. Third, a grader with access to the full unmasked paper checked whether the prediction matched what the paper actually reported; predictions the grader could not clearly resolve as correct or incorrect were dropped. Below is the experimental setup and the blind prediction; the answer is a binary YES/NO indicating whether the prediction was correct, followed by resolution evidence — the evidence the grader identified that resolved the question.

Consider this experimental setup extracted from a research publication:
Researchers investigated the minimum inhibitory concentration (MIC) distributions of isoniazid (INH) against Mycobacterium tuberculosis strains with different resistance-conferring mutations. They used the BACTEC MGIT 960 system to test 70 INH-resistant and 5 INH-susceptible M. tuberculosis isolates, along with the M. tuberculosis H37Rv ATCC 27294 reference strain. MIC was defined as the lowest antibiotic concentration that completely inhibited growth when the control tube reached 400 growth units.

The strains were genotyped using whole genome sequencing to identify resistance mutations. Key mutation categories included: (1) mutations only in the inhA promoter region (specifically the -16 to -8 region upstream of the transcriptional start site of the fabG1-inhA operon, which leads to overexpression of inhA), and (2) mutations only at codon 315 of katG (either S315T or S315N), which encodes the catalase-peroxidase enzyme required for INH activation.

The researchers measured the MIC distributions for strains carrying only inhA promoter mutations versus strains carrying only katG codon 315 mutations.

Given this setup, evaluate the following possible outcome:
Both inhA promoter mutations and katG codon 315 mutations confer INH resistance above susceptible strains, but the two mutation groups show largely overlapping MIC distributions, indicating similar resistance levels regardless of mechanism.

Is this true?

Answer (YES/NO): NO